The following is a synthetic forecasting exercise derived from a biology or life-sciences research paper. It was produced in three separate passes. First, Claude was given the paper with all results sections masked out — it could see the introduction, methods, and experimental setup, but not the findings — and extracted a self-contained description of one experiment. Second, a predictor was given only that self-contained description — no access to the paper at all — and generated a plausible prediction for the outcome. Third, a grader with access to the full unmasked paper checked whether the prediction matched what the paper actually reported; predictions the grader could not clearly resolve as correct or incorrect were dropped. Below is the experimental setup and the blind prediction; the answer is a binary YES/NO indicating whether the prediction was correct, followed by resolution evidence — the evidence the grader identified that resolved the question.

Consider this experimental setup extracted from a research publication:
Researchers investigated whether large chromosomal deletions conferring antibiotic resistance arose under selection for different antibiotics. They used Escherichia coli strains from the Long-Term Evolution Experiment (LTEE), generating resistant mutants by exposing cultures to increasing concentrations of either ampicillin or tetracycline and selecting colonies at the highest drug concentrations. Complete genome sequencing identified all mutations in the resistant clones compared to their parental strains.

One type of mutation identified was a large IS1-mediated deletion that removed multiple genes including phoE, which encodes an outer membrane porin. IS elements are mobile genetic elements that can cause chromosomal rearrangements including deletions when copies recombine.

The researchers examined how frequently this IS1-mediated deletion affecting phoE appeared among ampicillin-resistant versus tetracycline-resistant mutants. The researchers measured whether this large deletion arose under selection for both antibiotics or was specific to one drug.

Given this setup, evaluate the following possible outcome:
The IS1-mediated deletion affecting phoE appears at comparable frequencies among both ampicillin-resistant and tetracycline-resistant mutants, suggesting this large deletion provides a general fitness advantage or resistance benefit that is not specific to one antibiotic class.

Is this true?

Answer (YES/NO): NO